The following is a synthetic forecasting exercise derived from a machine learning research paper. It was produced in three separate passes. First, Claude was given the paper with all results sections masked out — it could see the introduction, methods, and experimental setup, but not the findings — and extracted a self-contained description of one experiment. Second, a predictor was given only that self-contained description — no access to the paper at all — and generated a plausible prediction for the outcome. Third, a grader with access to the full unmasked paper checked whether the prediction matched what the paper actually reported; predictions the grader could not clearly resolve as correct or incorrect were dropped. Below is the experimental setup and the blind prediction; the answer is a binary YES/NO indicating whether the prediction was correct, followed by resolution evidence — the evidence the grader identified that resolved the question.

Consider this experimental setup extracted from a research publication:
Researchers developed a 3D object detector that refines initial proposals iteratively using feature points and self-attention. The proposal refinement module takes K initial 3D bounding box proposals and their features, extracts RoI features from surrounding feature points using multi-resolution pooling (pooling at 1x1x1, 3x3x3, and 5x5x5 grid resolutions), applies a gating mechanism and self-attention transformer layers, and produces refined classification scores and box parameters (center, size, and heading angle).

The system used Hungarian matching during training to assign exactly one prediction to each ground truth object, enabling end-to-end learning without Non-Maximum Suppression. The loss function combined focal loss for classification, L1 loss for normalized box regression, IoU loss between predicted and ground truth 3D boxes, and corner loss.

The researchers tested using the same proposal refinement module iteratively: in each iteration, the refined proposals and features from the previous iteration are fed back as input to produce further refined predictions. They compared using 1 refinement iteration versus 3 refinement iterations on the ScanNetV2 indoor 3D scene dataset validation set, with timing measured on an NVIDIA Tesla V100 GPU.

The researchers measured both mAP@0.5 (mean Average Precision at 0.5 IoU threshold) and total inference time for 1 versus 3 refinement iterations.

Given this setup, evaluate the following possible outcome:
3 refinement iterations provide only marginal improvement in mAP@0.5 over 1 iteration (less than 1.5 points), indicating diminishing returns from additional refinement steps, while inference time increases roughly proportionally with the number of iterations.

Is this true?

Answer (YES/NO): NO